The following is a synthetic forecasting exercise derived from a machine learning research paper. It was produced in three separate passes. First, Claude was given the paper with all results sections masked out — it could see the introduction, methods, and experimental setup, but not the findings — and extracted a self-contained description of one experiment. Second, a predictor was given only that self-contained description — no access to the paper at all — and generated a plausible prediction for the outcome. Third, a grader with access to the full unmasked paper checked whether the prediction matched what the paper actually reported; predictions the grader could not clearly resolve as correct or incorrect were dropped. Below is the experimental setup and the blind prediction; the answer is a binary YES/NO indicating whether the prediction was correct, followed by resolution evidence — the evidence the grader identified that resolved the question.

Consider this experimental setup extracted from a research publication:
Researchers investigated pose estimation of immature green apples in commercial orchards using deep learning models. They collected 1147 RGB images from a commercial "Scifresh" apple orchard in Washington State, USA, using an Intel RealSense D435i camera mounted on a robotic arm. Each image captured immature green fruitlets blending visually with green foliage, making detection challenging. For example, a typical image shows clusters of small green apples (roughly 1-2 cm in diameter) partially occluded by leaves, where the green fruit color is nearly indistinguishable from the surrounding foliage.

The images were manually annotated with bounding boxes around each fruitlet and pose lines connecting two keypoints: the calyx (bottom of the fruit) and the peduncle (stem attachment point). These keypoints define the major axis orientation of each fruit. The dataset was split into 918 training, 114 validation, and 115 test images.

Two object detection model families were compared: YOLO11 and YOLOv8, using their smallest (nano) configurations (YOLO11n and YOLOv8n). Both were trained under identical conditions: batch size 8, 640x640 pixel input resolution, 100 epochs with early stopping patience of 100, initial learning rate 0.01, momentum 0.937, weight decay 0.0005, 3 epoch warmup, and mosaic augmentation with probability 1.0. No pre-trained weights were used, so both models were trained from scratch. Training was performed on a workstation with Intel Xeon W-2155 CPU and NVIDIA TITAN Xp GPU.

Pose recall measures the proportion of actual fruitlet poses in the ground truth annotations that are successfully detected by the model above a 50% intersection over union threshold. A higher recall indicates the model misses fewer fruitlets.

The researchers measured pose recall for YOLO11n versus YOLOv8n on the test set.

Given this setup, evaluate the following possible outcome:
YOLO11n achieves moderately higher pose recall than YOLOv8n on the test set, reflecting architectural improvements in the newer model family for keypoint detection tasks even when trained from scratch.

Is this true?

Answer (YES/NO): NO